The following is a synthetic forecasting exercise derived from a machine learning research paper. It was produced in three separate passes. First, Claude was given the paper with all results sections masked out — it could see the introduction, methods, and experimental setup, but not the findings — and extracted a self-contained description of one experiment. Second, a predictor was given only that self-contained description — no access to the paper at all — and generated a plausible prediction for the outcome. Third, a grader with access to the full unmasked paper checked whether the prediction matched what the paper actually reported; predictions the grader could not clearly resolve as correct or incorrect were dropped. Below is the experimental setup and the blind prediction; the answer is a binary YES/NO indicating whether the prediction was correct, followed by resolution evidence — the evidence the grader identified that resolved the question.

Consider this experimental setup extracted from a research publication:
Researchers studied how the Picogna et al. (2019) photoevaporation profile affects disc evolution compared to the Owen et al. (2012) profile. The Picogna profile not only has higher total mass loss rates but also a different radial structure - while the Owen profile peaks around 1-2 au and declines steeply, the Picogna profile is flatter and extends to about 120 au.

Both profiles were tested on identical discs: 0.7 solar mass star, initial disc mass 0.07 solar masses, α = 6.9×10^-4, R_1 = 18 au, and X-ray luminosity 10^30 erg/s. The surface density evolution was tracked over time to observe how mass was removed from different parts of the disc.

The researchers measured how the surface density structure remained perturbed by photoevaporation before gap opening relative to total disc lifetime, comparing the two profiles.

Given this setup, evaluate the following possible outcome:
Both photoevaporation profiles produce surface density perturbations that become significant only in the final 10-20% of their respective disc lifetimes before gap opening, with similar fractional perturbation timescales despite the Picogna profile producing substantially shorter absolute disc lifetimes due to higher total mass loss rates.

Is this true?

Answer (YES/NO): NO